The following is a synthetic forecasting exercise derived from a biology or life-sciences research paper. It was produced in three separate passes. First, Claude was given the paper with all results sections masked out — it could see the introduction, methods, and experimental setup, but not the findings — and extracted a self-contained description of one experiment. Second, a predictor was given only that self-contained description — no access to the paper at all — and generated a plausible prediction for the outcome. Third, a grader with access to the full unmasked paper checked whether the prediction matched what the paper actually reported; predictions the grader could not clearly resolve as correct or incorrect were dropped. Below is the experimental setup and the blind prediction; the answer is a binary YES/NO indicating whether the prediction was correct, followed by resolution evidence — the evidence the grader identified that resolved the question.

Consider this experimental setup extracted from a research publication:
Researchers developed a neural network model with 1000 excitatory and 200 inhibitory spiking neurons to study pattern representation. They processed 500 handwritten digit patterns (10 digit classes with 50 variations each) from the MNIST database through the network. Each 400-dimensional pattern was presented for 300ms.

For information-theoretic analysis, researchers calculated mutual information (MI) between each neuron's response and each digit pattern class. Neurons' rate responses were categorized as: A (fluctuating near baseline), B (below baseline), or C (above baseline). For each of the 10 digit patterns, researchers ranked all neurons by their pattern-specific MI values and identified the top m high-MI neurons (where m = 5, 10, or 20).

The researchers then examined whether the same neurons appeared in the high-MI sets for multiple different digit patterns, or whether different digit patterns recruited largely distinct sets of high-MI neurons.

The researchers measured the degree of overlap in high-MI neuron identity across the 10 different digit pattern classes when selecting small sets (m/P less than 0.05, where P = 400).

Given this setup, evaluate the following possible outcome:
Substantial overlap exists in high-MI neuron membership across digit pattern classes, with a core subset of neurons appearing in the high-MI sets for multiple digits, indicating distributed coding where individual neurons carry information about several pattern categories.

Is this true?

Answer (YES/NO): NO